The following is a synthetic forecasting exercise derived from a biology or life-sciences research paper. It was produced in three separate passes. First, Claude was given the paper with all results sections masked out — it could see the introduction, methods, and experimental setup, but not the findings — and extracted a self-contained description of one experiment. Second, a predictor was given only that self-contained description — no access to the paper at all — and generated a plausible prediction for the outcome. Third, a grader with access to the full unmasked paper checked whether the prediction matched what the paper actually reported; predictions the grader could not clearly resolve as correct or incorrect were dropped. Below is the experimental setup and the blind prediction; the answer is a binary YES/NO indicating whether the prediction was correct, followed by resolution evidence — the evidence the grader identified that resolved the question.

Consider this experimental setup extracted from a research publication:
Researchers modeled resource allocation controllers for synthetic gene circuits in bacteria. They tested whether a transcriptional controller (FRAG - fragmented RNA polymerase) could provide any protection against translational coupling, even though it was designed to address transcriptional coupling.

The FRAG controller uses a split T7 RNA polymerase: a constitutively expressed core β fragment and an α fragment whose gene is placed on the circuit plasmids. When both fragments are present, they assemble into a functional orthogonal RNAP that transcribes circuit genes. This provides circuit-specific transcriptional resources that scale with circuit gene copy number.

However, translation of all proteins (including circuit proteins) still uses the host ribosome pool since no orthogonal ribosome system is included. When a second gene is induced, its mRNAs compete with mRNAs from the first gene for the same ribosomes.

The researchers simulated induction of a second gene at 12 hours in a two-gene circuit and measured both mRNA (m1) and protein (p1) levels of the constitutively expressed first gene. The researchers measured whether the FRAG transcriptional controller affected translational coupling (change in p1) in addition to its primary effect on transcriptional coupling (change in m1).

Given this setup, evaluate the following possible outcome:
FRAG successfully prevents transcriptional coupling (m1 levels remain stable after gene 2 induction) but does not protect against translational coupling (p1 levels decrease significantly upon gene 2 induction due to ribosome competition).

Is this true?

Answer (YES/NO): NO